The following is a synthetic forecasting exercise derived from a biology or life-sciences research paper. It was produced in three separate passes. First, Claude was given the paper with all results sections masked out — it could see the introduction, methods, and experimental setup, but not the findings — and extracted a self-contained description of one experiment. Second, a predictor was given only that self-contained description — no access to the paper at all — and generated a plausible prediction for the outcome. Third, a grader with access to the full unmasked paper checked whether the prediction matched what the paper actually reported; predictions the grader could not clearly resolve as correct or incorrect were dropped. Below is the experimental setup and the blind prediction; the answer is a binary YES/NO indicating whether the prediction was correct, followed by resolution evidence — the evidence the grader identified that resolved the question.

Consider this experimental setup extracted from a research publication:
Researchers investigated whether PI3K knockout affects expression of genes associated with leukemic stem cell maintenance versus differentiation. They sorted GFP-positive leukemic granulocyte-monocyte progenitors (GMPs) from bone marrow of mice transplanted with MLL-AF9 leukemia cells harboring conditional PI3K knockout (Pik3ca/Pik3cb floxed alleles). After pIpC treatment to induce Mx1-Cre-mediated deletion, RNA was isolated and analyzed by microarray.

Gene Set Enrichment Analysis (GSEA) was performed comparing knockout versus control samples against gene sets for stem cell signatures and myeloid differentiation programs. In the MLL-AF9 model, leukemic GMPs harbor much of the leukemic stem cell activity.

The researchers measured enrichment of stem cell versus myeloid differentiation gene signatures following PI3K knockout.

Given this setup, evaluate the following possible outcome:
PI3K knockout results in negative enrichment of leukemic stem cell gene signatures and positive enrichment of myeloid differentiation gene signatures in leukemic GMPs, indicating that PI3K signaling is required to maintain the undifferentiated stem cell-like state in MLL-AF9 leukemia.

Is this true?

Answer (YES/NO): NO